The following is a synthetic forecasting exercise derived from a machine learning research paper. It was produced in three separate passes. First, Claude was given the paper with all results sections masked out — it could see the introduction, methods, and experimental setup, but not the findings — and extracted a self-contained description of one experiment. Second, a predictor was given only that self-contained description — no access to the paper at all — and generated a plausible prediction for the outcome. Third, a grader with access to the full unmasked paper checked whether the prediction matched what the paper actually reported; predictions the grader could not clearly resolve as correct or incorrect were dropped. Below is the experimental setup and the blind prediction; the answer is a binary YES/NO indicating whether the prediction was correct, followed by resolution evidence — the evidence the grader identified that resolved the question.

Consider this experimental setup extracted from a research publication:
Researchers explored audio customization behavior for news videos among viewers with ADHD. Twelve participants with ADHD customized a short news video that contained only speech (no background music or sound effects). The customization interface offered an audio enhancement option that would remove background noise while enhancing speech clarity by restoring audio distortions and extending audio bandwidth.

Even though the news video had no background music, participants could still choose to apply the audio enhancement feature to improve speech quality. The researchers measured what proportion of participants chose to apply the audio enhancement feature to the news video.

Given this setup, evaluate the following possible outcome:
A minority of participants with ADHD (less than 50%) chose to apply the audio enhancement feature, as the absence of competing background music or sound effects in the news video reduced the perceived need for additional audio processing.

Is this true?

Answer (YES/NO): NO